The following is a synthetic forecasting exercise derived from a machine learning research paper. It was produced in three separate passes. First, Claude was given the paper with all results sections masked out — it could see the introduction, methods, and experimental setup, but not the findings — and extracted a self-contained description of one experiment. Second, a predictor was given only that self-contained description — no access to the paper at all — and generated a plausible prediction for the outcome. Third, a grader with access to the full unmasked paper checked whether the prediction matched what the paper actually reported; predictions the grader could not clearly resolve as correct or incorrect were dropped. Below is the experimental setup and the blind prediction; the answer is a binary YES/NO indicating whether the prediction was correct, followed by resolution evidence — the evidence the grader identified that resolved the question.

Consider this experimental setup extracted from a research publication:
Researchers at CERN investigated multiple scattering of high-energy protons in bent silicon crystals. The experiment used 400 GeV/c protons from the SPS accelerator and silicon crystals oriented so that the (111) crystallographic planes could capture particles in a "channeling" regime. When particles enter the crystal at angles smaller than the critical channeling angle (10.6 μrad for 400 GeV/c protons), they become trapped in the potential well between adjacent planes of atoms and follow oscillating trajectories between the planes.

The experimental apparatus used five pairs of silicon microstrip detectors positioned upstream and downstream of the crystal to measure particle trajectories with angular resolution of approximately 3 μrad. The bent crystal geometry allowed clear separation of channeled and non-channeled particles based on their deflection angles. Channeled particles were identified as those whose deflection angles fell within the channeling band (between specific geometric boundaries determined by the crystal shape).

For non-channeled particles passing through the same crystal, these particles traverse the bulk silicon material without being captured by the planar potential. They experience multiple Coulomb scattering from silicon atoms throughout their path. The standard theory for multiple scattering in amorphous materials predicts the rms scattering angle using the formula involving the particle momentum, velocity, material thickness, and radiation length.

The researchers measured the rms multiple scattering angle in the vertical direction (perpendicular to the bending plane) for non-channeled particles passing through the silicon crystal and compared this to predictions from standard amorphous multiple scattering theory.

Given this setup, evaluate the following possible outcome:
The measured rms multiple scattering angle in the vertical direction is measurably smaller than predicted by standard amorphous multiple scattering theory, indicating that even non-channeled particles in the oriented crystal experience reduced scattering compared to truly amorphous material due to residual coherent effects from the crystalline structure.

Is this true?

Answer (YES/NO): YES